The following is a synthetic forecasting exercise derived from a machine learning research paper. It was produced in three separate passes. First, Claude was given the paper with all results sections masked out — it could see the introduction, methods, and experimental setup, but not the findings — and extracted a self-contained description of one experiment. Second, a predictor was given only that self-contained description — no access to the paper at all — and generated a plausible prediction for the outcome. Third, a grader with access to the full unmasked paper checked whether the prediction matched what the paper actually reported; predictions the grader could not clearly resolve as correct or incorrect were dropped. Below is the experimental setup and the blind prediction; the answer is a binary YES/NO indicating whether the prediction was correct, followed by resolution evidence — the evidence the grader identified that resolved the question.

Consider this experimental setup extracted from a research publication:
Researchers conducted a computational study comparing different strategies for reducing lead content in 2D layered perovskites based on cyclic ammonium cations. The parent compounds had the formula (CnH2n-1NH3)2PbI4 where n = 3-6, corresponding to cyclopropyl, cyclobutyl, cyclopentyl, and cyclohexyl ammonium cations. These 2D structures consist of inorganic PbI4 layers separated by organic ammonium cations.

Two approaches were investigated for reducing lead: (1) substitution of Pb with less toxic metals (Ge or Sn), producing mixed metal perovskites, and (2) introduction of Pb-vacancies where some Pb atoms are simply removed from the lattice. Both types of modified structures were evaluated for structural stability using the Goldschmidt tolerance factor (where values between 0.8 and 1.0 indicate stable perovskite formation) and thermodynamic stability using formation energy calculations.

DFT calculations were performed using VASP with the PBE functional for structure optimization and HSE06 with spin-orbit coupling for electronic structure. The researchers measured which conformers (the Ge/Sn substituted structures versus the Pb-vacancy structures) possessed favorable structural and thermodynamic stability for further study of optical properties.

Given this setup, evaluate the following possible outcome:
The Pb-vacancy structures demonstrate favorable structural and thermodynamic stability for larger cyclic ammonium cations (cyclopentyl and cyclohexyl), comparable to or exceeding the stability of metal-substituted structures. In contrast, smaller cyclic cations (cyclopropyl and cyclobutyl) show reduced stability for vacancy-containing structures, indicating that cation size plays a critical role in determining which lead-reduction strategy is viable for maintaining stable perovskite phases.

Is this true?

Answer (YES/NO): NO